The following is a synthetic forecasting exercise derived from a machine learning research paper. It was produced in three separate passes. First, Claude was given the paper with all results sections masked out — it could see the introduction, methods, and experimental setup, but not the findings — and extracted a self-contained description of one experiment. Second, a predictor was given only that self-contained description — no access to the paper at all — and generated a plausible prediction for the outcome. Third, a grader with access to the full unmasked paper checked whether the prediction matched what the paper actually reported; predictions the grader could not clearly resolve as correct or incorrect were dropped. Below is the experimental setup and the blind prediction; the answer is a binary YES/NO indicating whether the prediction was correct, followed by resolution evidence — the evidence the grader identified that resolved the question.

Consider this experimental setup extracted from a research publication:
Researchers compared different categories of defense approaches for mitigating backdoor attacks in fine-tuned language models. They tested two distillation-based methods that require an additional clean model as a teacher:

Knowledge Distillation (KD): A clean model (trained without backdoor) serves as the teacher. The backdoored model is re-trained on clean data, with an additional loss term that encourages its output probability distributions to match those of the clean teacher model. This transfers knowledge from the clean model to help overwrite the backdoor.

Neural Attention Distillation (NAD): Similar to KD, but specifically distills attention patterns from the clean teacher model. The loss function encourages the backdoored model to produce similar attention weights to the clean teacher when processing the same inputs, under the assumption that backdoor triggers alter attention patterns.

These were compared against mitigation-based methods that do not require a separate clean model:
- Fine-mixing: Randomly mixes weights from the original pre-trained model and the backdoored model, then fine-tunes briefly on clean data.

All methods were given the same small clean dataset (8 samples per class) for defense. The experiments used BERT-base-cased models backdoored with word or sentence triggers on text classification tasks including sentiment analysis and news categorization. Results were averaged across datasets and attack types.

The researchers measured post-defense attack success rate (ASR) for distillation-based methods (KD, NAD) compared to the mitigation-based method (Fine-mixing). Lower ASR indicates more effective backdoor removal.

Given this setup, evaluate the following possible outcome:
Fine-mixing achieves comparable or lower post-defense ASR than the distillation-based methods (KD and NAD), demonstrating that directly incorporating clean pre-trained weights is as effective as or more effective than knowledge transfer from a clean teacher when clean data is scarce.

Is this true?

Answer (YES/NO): YES